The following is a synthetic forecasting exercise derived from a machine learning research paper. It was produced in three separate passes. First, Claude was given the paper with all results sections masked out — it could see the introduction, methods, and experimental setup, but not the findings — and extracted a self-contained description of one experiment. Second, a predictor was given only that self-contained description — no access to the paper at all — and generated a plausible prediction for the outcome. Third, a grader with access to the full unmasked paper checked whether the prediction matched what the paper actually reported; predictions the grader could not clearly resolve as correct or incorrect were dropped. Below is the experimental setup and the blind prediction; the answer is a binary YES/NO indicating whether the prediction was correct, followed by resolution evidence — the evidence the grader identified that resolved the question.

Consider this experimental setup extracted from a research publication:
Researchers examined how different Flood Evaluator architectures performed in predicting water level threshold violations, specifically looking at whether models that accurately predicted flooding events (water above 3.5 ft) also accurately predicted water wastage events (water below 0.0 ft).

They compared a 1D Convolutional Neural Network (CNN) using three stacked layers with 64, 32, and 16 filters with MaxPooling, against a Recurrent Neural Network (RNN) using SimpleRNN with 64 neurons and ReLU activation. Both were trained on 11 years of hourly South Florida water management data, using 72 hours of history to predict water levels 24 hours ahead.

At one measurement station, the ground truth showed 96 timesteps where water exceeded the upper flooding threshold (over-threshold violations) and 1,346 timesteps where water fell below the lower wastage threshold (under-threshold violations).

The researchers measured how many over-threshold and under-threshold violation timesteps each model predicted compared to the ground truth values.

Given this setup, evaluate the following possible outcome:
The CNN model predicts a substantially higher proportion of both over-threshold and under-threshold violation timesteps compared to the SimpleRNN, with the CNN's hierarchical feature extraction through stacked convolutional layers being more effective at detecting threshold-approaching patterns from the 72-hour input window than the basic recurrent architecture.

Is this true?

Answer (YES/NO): NO